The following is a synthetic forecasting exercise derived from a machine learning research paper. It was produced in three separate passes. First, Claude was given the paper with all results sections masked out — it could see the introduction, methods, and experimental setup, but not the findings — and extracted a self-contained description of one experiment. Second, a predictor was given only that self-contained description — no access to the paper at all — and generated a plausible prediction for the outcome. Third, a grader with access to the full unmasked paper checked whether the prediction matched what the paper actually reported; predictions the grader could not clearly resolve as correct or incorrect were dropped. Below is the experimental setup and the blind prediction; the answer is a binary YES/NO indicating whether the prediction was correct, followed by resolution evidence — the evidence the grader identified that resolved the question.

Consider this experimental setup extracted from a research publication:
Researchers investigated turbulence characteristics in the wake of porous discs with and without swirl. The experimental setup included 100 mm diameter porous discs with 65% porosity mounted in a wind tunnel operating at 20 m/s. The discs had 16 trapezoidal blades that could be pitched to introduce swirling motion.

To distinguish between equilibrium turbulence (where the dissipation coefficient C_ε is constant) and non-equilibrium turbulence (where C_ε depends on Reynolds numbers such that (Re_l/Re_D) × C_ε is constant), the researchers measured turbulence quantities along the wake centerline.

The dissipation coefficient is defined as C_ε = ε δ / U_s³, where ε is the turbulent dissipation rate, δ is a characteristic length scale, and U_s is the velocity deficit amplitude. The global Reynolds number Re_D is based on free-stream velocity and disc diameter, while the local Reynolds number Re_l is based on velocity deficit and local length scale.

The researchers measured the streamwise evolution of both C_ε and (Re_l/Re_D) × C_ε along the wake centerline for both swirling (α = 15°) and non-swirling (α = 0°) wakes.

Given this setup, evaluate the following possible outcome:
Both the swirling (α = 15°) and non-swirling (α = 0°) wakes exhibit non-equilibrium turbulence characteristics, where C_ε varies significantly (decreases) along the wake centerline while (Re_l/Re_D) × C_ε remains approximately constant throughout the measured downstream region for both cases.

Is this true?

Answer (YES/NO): YES